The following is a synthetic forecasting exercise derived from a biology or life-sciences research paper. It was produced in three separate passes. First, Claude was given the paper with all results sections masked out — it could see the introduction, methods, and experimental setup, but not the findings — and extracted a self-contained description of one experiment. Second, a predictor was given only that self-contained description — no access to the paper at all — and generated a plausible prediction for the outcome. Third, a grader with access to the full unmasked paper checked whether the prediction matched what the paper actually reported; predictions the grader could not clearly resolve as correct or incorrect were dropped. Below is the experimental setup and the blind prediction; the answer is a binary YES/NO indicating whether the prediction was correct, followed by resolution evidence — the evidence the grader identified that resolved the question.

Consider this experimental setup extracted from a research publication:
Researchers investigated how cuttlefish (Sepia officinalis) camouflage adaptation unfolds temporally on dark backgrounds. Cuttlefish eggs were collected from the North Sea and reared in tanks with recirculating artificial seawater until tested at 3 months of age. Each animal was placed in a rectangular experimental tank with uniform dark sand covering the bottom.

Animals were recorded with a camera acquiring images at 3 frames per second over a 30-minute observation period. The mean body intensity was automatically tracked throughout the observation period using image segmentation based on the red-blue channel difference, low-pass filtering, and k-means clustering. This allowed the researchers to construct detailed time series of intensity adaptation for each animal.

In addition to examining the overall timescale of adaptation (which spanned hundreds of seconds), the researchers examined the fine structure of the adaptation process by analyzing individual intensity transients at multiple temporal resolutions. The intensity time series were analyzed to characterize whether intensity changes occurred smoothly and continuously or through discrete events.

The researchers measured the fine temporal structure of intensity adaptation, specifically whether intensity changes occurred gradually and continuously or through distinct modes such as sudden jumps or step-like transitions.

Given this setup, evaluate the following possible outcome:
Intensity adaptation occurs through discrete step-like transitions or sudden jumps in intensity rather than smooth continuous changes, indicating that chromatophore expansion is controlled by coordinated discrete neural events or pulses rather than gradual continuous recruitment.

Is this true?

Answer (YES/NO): NO